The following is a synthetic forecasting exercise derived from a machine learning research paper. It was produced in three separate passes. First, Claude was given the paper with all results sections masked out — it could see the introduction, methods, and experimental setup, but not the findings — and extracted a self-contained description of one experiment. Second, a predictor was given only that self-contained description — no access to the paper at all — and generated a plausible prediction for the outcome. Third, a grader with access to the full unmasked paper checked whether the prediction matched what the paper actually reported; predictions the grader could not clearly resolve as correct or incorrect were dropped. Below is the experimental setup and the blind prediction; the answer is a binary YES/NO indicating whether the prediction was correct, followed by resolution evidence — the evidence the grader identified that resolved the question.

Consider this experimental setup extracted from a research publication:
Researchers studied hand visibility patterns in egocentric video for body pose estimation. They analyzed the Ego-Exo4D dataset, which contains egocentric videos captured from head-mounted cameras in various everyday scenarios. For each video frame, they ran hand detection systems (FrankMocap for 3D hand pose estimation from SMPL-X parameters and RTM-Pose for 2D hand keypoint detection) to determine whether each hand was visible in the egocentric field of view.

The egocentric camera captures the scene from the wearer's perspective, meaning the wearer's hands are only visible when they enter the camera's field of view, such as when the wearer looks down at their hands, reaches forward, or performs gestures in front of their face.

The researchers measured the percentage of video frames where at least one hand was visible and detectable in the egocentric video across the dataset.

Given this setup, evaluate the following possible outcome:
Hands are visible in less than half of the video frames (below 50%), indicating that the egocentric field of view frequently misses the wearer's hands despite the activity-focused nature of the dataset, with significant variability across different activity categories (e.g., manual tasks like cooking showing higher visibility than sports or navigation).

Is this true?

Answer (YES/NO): NO